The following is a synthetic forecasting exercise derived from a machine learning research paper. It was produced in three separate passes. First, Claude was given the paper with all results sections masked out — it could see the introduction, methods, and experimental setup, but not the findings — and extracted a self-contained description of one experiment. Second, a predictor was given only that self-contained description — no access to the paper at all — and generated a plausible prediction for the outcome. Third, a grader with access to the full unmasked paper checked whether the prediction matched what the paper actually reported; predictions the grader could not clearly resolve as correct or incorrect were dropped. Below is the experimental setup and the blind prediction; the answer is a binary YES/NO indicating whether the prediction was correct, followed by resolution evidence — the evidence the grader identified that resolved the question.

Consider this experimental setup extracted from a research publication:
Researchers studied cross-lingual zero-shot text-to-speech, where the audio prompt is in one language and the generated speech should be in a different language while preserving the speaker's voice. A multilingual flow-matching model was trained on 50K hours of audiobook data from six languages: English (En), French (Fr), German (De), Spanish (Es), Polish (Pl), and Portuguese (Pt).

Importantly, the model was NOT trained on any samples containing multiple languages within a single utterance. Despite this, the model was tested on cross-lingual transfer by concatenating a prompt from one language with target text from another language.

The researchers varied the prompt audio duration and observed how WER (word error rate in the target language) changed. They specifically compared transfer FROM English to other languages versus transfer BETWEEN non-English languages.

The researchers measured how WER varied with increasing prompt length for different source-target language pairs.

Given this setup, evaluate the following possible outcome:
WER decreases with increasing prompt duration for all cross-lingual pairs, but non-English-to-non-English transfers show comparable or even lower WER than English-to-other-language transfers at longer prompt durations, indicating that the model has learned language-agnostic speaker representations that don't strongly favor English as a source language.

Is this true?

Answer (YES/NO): NO